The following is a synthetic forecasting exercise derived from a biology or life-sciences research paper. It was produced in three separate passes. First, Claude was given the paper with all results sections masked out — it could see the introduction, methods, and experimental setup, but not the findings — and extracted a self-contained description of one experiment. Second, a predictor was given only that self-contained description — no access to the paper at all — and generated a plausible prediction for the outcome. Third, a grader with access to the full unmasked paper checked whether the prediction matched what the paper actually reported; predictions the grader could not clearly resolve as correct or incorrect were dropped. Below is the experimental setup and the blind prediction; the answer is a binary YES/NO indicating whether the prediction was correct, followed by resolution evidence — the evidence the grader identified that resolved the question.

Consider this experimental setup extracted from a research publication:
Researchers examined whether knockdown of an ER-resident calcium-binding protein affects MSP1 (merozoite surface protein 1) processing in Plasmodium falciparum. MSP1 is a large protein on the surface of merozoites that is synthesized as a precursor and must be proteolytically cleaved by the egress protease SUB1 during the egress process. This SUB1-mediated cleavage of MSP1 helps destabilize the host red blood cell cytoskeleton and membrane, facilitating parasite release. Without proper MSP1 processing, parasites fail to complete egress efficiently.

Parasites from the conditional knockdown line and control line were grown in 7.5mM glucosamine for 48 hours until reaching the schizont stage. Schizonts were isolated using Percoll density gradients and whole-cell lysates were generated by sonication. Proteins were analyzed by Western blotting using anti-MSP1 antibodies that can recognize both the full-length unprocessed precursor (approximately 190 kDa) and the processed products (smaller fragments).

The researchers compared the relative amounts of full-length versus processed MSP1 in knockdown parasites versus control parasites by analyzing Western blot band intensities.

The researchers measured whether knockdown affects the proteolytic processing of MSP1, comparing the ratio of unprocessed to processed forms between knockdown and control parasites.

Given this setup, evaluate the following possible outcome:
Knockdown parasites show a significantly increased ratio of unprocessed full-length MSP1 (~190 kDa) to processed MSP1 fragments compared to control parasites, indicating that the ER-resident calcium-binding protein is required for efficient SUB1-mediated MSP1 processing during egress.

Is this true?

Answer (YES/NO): YES